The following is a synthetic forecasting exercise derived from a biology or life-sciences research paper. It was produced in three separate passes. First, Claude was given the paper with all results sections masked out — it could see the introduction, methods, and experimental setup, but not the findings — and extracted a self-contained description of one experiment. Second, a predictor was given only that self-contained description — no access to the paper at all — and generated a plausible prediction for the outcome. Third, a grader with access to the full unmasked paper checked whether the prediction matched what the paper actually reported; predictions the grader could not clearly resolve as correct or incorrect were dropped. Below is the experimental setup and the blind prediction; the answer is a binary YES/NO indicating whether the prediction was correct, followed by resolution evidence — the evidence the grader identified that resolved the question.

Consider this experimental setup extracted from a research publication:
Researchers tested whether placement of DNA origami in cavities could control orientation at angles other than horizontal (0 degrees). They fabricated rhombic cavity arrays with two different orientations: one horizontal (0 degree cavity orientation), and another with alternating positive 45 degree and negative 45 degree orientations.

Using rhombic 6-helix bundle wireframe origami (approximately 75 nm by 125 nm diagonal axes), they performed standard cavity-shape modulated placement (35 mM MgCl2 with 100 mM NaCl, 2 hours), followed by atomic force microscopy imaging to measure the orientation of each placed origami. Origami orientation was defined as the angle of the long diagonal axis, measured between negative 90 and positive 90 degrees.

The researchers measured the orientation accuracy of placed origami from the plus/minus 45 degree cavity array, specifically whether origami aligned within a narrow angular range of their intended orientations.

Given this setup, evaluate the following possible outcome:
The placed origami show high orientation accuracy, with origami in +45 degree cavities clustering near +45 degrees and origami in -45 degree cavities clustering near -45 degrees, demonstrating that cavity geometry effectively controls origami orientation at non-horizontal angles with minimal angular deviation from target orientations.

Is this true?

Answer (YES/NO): YES